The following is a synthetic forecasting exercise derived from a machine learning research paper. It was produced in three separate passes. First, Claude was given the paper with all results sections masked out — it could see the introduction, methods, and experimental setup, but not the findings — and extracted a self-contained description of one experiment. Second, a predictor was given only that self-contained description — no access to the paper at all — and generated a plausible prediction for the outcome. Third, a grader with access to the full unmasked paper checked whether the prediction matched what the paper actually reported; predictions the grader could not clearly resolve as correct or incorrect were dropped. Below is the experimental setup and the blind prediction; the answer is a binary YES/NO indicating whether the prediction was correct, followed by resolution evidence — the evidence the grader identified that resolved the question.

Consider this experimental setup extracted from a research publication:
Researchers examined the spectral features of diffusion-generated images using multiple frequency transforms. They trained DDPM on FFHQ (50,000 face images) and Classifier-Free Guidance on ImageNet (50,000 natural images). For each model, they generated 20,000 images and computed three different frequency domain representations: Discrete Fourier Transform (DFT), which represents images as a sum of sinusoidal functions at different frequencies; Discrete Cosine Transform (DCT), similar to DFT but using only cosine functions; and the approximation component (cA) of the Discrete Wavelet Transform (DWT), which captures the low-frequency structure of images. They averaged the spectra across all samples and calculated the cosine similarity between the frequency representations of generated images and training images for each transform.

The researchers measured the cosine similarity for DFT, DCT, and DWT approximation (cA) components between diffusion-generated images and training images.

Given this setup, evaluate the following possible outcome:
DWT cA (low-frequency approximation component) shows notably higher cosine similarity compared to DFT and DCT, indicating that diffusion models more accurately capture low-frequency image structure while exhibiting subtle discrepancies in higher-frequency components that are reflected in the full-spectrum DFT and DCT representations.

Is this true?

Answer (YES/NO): NO